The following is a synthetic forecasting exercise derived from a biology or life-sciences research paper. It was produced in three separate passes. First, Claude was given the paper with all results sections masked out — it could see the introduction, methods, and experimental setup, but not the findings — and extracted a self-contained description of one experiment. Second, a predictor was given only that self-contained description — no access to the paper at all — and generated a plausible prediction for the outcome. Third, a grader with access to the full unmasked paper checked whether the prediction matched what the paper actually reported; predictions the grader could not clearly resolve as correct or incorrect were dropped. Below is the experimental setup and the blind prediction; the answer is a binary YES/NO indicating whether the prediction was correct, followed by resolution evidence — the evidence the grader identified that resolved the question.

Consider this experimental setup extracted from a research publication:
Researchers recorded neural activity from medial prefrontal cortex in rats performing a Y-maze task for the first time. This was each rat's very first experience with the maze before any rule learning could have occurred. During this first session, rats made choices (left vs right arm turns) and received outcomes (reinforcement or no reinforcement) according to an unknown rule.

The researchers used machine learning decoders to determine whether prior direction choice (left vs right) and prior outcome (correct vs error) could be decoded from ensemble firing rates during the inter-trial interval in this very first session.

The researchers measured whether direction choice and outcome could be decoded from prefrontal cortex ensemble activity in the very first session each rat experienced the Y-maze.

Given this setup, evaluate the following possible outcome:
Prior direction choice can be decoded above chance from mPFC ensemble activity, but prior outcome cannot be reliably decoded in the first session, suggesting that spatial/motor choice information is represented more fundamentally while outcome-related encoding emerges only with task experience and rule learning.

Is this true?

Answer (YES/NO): NO